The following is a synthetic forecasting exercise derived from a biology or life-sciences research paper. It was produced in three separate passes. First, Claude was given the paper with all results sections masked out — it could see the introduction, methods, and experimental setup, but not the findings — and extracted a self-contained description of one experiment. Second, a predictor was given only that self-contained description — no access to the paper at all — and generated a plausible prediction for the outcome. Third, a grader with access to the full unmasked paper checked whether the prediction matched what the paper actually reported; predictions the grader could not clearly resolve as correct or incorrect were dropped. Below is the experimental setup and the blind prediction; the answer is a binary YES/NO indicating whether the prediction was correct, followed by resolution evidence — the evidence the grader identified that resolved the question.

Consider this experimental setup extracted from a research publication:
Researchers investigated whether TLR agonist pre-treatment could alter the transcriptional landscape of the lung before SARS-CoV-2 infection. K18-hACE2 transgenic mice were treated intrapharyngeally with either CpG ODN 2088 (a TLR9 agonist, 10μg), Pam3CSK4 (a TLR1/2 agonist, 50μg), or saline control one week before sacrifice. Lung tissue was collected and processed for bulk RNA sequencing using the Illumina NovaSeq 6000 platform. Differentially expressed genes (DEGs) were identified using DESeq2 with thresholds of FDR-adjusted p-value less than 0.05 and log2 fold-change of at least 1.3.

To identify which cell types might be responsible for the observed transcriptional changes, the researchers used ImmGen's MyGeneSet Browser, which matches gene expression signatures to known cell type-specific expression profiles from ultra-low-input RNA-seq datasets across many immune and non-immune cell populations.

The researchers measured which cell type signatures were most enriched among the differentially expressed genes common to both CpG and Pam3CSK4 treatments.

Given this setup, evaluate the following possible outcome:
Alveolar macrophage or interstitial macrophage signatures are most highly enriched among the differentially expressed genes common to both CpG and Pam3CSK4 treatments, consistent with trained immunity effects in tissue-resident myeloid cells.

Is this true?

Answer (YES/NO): YES